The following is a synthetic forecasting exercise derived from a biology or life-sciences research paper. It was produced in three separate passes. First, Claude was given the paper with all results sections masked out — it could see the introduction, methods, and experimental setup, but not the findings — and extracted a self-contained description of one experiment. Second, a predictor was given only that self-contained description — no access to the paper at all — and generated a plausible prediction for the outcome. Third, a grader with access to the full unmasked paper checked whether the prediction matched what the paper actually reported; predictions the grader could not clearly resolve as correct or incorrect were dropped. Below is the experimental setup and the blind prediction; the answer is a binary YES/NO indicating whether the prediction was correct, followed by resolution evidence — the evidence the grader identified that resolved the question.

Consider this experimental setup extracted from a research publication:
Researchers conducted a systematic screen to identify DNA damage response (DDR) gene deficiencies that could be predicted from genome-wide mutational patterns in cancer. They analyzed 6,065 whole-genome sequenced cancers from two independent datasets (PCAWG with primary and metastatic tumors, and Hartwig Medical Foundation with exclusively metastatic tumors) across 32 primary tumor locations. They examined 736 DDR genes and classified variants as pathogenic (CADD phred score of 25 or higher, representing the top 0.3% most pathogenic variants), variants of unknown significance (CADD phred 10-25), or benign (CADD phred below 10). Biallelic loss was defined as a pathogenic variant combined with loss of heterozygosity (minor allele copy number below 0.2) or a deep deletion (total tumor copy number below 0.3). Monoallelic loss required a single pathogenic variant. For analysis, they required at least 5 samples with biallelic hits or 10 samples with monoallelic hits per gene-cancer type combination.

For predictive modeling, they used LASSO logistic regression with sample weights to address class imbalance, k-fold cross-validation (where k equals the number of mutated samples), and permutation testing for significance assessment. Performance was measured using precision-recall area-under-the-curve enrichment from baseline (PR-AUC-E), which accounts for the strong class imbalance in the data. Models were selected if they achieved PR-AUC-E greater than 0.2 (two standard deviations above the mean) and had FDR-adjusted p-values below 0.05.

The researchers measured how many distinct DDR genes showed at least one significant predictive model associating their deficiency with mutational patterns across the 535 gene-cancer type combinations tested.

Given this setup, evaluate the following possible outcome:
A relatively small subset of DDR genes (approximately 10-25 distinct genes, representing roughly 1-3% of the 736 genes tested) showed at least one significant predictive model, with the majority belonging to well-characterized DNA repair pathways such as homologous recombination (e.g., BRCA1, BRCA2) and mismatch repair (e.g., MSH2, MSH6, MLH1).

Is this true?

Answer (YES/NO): NO